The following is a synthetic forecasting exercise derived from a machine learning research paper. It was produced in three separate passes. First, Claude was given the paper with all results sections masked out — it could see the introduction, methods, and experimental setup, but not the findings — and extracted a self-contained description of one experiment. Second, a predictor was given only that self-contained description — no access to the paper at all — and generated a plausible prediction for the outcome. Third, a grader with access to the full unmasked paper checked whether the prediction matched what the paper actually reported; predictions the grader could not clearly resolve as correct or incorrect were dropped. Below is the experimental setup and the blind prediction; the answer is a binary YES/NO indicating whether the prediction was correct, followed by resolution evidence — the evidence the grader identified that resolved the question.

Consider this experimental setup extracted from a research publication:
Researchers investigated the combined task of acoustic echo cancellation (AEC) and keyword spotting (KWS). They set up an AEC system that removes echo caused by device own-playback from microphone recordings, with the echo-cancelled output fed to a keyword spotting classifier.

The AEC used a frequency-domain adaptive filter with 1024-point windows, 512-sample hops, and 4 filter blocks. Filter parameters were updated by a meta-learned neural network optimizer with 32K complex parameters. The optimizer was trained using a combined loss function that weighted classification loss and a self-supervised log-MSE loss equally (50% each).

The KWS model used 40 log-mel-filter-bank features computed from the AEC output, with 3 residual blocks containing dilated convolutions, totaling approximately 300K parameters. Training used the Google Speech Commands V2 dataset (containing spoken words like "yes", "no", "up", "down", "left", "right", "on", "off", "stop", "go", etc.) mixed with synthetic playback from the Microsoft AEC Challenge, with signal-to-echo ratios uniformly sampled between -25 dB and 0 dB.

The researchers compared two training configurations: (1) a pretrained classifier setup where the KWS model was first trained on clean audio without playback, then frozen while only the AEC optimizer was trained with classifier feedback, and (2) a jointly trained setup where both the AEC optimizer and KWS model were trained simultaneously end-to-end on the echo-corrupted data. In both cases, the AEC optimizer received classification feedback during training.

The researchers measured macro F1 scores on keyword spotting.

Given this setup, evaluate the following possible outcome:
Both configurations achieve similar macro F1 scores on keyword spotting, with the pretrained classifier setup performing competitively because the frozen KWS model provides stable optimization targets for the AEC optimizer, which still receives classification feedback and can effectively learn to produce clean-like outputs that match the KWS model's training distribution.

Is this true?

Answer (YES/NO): NO